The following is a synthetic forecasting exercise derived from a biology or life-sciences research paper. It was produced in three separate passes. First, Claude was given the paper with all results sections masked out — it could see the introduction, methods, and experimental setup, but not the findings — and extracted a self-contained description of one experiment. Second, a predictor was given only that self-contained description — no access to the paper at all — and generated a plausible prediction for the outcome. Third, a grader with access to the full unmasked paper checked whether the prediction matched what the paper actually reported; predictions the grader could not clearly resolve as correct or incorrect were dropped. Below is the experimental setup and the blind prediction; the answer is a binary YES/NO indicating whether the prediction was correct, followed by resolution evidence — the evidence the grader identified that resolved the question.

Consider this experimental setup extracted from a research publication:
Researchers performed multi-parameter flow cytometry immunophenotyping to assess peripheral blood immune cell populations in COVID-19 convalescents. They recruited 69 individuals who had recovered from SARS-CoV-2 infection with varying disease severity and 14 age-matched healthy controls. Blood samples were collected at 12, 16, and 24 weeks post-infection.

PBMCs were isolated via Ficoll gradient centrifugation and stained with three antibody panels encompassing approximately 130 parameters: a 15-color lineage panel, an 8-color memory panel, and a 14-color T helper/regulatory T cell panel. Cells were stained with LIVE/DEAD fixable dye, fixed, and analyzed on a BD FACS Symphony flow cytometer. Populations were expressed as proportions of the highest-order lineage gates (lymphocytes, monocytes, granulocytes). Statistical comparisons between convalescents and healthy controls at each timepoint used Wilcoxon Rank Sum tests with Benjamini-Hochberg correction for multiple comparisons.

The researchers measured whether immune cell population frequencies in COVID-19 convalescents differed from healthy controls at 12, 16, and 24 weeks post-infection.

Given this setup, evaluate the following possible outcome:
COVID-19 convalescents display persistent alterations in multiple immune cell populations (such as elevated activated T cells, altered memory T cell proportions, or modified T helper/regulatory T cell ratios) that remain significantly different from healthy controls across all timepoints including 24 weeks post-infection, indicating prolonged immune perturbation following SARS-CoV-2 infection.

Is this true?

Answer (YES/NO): YES